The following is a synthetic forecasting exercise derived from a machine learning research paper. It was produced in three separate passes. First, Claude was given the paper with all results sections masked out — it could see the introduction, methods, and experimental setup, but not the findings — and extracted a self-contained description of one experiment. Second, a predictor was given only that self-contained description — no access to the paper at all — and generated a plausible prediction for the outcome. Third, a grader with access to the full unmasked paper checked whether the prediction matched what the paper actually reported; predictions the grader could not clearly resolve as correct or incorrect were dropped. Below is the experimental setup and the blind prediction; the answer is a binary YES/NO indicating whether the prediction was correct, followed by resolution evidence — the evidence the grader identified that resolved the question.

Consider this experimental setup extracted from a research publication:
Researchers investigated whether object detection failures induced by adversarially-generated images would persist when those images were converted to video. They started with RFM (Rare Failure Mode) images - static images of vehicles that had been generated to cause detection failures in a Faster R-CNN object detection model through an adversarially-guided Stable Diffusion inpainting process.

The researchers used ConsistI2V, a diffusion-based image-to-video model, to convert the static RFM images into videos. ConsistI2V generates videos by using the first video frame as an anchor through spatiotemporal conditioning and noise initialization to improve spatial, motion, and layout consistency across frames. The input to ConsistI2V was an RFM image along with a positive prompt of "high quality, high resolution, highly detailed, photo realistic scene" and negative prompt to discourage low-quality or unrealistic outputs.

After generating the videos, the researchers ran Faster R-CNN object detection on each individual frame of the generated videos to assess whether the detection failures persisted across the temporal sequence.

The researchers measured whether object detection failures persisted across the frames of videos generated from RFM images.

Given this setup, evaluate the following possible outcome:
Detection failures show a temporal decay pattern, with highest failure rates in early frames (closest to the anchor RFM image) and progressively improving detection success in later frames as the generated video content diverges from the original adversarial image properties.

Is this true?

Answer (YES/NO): NO